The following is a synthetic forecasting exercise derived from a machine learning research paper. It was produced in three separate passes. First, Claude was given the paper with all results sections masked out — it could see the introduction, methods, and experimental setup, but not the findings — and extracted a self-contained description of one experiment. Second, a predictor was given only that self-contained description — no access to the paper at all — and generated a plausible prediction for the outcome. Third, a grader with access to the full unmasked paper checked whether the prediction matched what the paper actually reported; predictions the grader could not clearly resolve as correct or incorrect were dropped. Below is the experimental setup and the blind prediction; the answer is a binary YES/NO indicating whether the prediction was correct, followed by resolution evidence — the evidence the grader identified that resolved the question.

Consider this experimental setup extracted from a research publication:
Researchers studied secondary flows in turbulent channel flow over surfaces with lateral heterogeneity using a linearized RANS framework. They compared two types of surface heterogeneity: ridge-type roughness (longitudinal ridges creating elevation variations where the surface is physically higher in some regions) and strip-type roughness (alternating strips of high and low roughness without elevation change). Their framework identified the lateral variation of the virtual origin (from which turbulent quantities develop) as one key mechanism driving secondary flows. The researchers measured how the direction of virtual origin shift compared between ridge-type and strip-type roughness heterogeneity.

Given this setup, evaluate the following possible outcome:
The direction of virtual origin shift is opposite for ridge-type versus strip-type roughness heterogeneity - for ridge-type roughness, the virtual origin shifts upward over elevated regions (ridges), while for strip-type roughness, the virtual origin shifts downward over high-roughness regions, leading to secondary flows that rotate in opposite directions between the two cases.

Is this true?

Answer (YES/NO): YES